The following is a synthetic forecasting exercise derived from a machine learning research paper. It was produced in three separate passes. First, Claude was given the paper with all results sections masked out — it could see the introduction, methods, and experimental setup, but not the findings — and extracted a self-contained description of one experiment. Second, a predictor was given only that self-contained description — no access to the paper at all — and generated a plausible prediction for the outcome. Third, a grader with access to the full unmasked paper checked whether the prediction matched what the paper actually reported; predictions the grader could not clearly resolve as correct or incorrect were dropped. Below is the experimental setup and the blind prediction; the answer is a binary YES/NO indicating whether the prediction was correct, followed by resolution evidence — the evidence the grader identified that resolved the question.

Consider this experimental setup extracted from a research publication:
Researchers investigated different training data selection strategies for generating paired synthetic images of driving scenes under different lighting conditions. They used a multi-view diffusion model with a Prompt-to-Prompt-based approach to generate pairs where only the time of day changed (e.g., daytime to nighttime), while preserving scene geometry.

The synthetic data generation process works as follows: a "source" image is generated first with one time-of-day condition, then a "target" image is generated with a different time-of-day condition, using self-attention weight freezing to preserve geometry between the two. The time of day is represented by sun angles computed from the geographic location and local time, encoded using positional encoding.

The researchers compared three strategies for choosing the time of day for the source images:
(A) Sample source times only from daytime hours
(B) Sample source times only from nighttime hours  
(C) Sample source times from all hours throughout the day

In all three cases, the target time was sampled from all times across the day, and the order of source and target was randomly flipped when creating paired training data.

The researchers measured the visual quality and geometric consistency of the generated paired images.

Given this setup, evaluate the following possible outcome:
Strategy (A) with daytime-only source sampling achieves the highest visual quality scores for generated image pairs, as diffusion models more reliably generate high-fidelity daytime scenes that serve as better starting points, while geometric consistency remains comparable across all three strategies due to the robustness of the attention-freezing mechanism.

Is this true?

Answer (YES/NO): NO